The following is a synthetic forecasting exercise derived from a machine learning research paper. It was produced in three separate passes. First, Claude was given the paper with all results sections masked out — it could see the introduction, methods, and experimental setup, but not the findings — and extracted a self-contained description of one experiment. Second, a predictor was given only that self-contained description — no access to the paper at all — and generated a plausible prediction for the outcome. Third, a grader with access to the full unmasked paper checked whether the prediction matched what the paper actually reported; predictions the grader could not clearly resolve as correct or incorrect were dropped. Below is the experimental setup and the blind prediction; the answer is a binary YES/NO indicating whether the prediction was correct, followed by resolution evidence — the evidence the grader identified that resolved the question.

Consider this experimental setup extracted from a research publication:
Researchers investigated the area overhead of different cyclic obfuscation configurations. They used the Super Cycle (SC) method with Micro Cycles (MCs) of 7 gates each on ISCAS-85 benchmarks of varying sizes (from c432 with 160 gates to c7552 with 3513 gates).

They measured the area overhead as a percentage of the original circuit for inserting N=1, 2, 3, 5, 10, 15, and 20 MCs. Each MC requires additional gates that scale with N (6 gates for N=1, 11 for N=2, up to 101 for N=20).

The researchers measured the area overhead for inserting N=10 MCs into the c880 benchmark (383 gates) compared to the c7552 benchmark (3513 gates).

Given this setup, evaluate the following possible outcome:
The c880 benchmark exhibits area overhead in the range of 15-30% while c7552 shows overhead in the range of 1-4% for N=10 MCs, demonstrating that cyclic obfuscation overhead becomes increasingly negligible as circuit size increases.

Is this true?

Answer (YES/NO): YES